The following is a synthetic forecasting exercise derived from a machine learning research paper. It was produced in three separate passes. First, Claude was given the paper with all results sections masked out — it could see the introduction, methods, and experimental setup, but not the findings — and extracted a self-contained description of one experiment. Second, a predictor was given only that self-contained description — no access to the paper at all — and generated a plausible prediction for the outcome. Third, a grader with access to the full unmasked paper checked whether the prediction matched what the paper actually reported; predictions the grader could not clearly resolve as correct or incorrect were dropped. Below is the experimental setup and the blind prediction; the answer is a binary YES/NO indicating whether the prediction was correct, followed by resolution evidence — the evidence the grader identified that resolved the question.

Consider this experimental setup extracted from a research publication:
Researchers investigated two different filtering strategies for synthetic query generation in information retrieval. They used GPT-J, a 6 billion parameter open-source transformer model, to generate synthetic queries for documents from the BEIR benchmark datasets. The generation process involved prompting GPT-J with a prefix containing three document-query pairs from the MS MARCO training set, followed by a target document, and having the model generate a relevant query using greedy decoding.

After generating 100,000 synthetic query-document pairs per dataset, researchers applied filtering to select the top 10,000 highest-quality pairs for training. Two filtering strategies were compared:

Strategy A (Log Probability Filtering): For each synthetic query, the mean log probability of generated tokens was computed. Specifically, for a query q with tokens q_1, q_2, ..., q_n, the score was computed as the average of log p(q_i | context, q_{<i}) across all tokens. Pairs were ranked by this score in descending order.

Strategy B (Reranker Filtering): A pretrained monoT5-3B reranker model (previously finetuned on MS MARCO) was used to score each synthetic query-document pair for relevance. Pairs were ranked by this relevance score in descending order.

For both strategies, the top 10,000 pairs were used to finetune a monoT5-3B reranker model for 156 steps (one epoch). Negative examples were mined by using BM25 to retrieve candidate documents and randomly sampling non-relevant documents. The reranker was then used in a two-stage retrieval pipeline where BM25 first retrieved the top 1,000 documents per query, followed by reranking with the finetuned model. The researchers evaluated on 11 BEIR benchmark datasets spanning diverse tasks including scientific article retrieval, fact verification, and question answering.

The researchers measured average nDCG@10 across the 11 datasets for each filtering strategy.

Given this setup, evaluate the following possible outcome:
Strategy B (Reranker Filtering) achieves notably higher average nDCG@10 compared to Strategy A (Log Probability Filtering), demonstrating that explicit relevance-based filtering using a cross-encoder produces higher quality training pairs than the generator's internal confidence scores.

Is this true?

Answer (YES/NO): NO